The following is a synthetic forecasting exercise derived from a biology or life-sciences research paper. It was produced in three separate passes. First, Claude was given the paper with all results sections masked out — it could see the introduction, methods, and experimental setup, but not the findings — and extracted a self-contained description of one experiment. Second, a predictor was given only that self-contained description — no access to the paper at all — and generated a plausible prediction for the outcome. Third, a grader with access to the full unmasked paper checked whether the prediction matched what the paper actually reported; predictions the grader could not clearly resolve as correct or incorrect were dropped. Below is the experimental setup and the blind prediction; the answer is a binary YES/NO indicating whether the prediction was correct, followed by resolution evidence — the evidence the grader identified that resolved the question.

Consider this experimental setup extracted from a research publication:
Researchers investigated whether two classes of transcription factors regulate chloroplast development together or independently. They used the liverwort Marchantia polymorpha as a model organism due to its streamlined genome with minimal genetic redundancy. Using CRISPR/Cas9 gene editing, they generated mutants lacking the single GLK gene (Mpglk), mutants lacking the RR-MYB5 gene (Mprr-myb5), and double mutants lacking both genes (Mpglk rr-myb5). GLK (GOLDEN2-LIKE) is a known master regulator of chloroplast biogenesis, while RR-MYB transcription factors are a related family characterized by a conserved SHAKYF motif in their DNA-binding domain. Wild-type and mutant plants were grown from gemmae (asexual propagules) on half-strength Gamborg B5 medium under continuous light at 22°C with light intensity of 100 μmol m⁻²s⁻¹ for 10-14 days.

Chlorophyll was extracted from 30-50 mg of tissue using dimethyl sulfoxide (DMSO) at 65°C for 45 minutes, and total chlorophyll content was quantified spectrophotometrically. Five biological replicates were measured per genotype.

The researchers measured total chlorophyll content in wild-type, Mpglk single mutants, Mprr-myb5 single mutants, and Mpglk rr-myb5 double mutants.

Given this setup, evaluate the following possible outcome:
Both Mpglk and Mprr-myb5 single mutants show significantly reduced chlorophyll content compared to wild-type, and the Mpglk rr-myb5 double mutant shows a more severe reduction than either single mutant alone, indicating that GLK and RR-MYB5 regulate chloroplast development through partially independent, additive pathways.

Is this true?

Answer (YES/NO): YES